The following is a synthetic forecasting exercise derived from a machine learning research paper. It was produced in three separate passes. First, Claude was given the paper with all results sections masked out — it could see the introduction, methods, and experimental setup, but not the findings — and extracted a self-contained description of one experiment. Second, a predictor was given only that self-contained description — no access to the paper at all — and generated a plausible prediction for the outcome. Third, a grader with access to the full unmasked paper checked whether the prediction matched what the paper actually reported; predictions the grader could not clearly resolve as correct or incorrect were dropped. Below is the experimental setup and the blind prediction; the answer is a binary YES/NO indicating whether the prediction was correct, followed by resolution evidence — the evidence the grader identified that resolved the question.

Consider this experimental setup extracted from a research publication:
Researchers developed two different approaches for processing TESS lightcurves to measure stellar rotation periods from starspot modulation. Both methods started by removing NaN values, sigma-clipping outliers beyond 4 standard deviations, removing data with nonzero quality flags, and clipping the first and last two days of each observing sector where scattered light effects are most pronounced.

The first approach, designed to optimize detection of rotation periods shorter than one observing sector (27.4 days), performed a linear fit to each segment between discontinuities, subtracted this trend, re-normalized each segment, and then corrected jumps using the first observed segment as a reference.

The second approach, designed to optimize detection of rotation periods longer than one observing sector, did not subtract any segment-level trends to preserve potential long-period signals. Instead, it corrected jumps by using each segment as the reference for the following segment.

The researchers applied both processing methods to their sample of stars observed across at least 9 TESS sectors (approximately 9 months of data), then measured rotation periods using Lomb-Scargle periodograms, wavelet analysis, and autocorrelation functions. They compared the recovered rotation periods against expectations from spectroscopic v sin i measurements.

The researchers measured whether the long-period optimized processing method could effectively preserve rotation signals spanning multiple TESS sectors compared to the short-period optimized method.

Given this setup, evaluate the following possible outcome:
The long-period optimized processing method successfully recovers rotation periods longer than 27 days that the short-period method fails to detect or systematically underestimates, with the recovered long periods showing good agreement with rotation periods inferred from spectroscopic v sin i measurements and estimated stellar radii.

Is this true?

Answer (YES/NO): NO